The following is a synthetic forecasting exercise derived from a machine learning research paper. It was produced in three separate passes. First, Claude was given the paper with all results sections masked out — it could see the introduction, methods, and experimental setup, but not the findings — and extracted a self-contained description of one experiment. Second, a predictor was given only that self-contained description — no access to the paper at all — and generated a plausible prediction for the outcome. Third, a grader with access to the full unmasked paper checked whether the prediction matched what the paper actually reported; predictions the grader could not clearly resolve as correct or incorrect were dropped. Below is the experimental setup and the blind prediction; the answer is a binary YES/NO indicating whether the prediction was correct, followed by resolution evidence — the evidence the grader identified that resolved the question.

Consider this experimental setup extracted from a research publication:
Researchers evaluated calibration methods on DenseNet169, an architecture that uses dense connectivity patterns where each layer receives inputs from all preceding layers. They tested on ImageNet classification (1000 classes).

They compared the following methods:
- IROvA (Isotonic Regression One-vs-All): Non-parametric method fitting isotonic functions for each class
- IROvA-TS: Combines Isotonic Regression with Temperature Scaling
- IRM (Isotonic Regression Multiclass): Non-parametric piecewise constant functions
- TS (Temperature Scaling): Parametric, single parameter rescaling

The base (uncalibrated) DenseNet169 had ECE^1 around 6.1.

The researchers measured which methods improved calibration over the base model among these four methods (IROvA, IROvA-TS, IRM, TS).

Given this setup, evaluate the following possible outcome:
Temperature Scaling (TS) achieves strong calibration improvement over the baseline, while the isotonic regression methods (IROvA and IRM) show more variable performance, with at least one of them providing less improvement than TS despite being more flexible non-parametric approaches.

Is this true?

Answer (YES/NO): YES